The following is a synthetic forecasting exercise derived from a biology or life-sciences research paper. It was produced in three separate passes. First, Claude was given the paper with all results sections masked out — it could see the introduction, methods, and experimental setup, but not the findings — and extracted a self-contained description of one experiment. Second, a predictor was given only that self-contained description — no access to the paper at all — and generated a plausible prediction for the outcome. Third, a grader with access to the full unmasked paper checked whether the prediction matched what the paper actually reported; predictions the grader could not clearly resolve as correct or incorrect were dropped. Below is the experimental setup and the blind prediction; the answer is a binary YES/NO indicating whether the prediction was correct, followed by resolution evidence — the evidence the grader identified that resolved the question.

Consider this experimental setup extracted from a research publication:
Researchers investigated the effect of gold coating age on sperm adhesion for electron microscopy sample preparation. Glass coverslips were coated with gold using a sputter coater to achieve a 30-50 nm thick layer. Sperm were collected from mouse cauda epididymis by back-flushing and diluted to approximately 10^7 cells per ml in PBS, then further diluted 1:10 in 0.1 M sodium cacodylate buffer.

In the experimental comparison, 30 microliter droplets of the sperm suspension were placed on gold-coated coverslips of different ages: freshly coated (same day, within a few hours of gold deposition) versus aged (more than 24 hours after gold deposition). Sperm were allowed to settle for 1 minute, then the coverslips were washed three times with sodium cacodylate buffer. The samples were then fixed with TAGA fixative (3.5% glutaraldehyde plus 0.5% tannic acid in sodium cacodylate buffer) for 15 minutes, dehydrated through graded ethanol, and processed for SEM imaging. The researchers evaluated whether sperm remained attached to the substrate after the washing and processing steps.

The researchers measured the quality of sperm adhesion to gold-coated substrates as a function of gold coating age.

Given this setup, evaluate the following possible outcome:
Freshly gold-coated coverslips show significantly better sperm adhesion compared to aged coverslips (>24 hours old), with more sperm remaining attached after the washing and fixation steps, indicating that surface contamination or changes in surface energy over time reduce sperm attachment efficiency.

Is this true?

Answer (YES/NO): YES